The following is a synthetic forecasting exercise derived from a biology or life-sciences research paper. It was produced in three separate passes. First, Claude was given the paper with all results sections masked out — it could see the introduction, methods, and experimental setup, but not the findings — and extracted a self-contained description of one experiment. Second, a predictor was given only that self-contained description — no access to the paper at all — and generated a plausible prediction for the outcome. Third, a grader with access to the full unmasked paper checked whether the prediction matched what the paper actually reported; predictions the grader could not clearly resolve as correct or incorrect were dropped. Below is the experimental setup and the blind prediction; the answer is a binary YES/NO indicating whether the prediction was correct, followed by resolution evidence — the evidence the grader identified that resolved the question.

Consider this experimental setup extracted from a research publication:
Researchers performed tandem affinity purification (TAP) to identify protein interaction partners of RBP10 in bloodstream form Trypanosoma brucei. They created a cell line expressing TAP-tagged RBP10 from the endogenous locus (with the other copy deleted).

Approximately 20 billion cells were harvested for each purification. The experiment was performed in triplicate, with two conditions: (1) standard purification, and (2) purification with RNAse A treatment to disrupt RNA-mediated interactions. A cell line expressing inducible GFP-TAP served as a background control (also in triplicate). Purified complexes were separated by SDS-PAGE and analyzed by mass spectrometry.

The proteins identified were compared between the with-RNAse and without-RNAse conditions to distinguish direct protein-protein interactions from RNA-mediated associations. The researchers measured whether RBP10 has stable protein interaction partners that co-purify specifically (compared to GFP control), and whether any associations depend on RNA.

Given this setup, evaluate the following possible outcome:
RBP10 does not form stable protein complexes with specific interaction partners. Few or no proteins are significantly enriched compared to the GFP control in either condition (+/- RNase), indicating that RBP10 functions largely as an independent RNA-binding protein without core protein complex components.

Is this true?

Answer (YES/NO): YES